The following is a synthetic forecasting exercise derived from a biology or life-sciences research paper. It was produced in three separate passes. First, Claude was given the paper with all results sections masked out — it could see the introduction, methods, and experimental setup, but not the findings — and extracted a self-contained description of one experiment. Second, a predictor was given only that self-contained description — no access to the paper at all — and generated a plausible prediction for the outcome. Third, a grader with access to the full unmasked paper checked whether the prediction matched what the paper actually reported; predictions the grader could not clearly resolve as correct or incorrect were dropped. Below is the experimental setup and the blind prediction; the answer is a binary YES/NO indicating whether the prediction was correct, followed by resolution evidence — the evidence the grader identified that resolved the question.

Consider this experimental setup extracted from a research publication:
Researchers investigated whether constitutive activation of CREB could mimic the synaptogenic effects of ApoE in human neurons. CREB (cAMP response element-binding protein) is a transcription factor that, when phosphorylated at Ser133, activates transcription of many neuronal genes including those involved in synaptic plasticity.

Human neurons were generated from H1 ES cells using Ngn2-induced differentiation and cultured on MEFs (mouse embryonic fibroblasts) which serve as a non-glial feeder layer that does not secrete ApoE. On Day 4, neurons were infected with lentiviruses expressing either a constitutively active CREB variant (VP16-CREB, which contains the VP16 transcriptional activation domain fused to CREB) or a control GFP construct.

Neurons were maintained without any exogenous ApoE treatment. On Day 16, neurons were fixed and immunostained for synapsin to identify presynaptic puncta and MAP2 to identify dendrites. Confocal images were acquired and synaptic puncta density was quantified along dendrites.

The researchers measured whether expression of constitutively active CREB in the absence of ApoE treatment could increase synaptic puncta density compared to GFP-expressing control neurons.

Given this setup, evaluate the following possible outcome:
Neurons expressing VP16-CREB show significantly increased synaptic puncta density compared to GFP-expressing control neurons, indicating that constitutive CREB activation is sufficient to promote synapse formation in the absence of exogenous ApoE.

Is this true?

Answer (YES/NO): YES